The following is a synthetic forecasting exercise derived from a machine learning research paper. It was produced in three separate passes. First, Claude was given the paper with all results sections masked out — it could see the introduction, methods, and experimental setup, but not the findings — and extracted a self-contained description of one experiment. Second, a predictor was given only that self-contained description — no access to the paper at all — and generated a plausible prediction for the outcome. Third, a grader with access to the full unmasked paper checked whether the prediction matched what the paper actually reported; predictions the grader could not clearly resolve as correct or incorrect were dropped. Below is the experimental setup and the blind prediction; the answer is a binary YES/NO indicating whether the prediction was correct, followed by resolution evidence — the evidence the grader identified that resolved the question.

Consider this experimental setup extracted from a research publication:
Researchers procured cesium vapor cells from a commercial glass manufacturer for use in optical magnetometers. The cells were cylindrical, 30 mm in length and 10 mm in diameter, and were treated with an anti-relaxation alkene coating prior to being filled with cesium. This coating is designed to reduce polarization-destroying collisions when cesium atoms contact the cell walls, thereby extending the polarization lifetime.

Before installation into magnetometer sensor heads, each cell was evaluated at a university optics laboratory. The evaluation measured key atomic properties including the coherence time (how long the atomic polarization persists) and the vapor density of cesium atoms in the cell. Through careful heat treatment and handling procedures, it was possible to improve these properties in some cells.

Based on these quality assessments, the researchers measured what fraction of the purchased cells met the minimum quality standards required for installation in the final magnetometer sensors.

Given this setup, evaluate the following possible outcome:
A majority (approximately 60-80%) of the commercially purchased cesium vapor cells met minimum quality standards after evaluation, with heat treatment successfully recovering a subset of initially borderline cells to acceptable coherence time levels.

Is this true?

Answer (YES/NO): NO